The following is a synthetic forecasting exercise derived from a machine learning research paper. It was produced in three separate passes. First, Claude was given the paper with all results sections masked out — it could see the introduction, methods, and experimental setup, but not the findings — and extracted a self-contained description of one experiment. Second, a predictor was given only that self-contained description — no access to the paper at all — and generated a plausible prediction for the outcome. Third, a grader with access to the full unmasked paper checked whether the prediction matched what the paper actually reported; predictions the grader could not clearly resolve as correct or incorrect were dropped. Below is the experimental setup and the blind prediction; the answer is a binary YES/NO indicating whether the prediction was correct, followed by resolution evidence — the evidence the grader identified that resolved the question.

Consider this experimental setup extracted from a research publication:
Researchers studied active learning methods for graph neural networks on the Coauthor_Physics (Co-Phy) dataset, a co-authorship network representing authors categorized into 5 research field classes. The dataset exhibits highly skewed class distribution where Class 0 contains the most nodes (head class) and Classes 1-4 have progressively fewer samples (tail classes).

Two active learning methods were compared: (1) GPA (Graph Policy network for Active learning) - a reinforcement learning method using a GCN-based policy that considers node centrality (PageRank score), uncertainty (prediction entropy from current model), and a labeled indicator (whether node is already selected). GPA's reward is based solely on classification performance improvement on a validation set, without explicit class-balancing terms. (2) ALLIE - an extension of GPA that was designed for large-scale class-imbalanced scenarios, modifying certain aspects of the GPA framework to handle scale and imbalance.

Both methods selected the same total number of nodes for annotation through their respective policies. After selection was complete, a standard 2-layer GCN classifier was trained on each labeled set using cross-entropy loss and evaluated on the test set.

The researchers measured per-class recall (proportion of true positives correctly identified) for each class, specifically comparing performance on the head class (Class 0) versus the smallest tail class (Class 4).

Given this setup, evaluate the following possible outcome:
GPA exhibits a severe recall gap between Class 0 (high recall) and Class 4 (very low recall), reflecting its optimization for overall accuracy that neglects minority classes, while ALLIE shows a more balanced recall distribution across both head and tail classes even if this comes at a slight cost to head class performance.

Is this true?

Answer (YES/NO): NO